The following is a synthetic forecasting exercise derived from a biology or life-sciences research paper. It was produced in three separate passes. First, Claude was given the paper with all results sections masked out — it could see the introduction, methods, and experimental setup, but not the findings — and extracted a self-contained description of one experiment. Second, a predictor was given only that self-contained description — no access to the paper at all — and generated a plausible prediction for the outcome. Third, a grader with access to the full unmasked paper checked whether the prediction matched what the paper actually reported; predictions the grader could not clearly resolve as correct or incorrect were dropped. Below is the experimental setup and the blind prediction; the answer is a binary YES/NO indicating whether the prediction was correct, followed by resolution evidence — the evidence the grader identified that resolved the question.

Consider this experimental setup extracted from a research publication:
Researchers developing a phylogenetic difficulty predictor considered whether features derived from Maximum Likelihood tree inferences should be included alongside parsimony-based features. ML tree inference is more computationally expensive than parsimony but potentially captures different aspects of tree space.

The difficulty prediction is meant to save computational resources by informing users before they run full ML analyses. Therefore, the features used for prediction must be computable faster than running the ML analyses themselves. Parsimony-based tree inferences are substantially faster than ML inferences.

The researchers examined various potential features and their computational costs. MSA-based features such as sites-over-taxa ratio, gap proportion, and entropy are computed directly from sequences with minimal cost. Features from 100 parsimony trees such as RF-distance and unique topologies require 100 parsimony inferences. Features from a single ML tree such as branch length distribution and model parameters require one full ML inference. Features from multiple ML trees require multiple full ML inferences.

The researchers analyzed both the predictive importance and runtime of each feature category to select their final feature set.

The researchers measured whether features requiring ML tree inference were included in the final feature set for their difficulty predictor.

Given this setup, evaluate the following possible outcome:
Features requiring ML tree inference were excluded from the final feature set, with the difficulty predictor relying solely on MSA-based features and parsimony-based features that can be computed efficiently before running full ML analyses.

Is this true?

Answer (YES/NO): YES